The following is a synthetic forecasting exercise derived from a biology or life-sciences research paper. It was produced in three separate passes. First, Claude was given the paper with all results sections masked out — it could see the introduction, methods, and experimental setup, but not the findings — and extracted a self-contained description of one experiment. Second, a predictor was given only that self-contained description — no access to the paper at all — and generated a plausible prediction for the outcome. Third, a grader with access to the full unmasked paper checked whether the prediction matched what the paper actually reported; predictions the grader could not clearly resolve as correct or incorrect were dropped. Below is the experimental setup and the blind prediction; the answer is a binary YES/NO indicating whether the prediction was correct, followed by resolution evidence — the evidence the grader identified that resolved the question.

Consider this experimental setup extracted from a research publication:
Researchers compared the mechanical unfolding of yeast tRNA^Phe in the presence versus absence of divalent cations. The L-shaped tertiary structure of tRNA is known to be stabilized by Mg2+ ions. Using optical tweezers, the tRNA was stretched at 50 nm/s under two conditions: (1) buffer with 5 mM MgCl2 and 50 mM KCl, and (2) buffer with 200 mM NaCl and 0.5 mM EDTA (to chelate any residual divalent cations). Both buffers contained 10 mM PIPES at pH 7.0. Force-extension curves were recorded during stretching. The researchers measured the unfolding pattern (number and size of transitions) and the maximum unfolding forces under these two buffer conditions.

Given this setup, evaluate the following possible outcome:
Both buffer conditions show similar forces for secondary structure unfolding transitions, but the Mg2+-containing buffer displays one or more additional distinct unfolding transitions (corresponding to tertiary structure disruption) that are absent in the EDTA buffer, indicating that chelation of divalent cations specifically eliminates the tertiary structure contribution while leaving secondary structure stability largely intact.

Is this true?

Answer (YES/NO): NO